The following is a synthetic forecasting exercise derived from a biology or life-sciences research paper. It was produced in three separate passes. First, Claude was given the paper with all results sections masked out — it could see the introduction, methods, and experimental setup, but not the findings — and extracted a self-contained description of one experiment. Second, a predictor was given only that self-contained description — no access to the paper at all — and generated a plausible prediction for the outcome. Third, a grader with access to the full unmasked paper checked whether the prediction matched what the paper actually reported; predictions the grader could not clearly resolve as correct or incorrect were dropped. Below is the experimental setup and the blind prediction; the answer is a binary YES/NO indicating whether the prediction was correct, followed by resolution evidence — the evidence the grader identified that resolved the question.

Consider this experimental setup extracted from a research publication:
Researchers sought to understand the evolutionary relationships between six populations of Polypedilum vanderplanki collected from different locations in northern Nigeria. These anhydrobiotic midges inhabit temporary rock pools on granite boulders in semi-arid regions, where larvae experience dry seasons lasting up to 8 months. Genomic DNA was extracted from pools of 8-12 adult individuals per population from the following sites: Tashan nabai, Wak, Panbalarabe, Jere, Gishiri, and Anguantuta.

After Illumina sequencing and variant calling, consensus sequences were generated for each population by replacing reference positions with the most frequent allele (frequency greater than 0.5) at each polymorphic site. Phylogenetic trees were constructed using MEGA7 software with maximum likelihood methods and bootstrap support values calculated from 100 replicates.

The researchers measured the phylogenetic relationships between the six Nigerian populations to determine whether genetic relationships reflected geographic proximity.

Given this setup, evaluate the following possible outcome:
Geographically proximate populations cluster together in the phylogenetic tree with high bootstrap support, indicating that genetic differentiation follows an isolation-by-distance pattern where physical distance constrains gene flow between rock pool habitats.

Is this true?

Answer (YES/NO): NO